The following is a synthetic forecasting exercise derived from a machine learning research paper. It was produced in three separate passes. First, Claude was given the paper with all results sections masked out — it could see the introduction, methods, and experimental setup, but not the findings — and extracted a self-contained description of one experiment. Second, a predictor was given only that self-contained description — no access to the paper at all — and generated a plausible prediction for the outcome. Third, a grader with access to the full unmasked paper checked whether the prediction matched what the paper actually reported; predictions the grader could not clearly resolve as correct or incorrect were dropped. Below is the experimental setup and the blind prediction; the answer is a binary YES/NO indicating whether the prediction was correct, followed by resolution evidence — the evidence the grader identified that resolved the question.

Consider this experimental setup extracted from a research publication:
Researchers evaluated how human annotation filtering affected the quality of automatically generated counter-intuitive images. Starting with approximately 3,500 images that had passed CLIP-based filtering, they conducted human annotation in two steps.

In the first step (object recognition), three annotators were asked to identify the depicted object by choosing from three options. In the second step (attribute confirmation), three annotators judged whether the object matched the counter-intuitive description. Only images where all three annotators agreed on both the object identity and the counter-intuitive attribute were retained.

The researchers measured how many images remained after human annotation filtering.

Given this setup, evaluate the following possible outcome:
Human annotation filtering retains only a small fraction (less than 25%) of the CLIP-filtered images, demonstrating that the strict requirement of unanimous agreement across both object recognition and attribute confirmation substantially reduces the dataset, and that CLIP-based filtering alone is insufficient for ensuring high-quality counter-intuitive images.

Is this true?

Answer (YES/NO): NO